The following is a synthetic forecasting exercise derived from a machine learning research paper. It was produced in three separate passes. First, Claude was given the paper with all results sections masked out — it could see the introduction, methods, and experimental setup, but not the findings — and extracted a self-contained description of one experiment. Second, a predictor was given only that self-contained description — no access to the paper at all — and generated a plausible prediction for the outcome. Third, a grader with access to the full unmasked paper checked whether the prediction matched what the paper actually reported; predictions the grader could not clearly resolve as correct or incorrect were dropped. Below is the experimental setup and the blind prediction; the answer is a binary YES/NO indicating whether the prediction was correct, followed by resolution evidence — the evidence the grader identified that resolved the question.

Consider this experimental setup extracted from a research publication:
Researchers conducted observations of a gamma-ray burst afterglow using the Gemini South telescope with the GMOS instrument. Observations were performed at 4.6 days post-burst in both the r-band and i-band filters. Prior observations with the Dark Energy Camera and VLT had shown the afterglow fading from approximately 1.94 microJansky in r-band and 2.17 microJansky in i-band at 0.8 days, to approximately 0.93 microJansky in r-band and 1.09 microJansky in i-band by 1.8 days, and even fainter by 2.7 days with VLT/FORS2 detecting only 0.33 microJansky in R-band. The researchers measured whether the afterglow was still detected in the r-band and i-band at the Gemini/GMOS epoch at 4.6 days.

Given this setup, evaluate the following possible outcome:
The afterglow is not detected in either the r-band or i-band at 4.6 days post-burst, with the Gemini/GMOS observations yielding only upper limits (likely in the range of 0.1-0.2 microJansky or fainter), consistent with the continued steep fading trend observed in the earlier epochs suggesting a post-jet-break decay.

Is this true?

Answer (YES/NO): NO